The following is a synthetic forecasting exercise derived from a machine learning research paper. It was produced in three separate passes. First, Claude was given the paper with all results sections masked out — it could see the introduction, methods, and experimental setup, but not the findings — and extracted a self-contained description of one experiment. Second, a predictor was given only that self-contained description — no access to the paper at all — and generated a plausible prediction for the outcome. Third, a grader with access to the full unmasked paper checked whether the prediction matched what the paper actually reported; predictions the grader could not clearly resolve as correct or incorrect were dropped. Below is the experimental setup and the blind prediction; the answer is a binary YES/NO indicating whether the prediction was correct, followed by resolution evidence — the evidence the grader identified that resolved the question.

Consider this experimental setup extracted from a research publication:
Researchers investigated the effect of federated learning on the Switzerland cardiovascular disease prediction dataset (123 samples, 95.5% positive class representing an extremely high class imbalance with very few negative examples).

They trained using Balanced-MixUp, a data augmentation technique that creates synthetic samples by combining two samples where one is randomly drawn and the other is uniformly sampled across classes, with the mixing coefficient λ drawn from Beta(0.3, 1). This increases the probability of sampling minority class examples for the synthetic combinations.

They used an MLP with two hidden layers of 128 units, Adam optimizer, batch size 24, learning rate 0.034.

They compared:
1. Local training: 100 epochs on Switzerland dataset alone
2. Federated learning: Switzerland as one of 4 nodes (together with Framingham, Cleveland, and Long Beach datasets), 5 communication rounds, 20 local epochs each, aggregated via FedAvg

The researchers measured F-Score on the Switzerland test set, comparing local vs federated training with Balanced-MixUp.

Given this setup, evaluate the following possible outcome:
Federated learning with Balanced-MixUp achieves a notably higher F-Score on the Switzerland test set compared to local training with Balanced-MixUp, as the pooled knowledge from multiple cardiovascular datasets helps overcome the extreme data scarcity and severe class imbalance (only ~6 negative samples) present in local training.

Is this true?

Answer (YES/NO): YES